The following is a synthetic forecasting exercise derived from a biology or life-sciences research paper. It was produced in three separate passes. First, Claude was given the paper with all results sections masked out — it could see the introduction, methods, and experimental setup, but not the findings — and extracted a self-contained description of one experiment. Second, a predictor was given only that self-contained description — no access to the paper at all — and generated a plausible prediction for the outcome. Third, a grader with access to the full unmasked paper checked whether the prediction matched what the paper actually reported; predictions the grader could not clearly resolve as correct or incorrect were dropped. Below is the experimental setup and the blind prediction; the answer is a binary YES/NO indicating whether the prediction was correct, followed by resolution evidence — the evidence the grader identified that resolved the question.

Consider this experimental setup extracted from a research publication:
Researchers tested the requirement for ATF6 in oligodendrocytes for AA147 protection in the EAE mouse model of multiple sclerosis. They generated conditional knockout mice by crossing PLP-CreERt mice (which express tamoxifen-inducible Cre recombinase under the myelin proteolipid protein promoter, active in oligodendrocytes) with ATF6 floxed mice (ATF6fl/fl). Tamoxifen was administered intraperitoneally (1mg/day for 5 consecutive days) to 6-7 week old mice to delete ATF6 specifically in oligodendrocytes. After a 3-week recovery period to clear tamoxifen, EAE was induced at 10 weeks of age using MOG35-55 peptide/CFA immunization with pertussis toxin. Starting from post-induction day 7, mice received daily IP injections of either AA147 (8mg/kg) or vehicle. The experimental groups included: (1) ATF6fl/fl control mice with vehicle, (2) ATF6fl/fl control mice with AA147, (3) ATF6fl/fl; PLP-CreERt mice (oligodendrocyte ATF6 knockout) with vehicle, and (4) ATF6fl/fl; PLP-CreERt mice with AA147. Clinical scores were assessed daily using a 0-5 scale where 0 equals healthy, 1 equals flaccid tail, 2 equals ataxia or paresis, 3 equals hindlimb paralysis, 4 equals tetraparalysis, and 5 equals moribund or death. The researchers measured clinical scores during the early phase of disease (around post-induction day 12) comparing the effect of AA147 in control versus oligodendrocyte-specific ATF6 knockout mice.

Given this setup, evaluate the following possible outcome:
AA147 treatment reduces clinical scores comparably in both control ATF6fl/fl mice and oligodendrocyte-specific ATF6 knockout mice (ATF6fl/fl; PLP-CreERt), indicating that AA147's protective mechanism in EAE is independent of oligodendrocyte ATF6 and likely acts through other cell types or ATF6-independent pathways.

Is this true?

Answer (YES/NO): NO